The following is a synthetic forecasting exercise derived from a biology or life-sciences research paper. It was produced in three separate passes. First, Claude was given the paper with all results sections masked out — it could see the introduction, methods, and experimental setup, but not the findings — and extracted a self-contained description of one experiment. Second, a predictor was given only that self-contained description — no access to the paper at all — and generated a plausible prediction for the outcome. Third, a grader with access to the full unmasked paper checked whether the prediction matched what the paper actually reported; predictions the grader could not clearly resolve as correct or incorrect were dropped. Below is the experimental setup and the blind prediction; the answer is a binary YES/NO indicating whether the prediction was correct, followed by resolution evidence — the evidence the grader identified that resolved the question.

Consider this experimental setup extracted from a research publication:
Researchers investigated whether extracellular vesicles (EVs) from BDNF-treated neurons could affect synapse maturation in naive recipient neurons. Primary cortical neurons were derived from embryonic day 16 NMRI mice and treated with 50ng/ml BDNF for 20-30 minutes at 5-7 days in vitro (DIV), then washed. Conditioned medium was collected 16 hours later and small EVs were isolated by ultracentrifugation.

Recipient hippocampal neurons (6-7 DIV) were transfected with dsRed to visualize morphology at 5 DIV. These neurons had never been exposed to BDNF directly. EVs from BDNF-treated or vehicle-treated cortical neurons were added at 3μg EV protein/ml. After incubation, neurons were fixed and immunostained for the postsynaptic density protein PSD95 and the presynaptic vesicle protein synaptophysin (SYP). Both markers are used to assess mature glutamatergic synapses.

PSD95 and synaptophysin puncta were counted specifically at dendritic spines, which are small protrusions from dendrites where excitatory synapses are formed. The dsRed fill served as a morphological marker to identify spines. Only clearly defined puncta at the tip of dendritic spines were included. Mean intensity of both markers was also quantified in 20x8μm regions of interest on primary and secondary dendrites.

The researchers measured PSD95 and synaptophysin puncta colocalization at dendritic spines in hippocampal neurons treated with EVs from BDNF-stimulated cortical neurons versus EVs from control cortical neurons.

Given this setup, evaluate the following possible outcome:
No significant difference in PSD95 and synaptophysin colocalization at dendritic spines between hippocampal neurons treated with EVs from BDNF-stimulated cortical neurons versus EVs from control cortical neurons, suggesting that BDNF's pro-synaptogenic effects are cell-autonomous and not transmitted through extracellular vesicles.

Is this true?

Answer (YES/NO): NO